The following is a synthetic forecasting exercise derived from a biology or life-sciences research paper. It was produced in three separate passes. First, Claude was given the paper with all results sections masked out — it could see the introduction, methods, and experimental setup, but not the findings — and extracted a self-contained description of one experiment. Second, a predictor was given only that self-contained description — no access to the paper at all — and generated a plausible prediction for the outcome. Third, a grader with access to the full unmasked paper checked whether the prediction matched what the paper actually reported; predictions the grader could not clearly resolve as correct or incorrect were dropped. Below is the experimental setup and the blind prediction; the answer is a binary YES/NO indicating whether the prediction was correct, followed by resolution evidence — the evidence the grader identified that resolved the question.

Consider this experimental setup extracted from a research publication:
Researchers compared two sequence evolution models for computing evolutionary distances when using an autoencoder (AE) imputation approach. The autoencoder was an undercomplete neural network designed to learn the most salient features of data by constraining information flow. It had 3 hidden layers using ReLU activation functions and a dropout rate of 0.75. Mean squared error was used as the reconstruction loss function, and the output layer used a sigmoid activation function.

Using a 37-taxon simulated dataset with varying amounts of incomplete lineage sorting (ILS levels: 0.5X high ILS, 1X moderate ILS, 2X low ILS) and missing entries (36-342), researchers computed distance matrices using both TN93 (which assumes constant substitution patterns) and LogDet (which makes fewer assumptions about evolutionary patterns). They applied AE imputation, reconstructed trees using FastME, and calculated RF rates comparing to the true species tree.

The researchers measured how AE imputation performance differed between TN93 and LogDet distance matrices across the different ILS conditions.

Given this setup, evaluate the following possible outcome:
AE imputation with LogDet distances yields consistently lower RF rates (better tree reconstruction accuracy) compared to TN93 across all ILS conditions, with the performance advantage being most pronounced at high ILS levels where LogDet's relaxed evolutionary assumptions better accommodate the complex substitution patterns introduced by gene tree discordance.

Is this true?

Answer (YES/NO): NO